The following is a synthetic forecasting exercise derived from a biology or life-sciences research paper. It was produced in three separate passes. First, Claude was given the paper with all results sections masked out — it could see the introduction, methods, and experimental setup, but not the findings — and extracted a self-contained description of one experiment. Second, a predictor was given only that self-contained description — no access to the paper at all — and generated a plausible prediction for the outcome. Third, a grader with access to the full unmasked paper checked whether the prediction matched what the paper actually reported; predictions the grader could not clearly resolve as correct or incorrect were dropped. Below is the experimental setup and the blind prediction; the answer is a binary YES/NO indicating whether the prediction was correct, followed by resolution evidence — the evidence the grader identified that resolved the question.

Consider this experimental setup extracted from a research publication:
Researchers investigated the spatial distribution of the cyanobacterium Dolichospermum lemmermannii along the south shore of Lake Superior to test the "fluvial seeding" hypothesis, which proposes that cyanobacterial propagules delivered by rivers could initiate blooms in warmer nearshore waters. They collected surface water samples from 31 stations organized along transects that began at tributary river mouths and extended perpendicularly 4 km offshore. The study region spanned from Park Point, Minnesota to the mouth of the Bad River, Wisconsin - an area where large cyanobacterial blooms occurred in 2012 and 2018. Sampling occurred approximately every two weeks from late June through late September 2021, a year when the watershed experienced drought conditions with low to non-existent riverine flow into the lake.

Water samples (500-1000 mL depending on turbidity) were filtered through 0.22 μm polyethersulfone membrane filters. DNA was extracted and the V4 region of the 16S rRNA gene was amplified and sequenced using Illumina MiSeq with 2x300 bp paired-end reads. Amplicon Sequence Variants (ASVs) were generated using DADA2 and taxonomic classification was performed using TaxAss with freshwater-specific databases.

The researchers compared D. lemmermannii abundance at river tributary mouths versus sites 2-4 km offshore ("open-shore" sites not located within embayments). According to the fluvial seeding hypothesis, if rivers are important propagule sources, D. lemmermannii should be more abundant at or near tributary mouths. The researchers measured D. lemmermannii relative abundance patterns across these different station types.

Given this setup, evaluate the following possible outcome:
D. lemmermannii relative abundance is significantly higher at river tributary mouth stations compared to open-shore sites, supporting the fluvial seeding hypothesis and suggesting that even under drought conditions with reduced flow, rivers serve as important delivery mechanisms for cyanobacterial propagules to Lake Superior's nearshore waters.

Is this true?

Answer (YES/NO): NO